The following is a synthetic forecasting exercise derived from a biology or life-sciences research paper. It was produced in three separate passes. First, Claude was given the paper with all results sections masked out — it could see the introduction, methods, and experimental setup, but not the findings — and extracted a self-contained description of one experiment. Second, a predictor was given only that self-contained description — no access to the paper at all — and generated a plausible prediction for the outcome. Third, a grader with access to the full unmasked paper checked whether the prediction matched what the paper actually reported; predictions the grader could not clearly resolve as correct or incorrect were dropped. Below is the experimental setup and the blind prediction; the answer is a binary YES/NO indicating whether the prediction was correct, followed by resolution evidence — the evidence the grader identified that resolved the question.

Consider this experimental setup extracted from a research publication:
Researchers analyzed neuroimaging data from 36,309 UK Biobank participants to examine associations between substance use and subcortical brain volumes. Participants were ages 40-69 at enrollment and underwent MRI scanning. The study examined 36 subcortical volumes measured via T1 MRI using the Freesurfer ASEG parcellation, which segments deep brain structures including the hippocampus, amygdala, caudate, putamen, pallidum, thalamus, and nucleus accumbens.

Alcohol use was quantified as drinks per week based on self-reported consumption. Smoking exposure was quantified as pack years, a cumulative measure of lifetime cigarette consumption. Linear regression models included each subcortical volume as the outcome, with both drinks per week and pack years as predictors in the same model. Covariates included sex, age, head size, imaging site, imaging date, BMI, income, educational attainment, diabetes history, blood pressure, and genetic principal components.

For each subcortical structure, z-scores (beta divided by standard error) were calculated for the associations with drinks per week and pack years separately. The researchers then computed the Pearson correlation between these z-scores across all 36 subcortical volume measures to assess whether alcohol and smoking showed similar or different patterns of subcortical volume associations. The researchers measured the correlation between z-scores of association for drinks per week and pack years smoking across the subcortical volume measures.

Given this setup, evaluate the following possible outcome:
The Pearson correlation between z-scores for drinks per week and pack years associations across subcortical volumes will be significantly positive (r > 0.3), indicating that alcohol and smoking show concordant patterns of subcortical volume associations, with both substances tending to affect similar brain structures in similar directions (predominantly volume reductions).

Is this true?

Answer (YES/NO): YES